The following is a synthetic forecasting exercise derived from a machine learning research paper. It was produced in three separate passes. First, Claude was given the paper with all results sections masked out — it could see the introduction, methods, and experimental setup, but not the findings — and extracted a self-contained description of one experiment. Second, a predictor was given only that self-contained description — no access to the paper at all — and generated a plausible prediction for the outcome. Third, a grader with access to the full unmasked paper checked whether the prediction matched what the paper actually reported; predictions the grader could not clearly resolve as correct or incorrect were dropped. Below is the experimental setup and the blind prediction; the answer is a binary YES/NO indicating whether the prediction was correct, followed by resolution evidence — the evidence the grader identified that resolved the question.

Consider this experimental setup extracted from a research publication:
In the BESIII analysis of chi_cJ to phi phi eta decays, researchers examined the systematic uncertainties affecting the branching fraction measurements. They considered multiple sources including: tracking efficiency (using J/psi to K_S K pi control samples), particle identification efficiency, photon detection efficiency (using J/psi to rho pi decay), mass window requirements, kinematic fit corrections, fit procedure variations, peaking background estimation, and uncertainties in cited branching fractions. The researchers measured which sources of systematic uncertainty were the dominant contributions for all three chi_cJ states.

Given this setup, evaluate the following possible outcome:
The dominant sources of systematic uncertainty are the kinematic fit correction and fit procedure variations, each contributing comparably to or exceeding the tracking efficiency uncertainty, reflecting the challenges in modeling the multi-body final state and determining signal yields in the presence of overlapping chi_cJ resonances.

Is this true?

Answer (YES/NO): NO